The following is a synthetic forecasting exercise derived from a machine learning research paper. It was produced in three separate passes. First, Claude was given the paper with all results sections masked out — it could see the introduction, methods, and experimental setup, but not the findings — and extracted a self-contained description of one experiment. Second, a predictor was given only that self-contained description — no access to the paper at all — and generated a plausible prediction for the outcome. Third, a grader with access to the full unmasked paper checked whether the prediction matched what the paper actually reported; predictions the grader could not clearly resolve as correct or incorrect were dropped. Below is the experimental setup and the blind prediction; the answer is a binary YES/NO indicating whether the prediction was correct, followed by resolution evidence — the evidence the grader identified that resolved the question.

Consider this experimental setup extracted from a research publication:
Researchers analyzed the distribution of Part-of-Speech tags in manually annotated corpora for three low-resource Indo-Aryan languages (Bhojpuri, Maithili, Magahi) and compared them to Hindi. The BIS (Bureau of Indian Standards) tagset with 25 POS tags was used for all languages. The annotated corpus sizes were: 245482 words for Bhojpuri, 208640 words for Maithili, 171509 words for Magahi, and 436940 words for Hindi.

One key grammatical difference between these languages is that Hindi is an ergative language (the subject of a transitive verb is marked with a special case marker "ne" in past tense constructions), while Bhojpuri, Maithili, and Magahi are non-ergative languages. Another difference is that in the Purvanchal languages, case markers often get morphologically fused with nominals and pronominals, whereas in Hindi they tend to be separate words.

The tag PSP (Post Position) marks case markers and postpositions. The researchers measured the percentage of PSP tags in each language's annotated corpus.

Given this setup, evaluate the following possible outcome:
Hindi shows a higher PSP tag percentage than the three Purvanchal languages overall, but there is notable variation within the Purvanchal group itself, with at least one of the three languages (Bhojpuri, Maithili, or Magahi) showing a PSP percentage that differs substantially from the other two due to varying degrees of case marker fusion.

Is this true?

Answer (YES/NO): YES